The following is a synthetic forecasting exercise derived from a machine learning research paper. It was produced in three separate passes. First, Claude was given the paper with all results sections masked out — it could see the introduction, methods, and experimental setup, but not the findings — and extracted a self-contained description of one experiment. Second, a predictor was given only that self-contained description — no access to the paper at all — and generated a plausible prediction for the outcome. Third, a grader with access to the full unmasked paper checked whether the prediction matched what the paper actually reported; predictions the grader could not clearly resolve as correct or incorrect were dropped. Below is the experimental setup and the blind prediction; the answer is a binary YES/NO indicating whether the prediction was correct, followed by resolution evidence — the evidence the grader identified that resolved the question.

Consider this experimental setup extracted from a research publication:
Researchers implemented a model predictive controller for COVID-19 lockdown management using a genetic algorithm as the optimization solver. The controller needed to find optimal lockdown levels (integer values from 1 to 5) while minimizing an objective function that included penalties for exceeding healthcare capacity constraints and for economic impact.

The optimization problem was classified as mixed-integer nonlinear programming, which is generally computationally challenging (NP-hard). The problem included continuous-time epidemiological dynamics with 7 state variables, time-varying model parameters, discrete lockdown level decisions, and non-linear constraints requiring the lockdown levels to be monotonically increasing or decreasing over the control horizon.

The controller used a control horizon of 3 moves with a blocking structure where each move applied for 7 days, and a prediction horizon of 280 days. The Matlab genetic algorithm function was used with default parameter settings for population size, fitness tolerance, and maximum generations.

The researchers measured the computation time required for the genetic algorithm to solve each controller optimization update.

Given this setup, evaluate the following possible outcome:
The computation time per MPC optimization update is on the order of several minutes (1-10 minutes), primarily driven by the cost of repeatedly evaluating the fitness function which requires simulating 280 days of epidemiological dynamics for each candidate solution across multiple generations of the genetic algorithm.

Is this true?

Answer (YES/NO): NO